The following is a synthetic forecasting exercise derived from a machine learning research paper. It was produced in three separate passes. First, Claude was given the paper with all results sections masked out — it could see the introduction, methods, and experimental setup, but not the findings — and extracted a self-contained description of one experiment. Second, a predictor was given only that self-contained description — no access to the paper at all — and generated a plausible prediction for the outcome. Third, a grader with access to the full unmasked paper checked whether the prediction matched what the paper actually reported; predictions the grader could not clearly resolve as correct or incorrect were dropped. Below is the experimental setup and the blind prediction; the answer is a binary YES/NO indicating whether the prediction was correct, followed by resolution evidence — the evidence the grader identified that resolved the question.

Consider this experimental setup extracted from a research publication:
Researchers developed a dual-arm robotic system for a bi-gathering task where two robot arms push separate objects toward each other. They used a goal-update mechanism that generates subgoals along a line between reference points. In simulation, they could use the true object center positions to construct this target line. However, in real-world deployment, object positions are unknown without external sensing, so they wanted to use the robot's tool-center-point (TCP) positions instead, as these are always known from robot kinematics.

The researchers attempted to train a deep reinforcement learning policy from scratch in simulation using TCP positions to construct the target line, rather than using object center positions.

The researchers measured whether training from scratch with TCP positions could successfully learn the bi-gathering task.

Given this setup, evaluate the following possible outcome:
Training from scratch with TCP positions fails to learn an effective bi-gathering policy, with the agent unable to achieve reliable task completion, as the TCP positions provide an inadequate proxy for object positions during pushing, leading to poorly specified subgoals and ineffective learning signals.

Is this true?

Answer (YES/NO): YES